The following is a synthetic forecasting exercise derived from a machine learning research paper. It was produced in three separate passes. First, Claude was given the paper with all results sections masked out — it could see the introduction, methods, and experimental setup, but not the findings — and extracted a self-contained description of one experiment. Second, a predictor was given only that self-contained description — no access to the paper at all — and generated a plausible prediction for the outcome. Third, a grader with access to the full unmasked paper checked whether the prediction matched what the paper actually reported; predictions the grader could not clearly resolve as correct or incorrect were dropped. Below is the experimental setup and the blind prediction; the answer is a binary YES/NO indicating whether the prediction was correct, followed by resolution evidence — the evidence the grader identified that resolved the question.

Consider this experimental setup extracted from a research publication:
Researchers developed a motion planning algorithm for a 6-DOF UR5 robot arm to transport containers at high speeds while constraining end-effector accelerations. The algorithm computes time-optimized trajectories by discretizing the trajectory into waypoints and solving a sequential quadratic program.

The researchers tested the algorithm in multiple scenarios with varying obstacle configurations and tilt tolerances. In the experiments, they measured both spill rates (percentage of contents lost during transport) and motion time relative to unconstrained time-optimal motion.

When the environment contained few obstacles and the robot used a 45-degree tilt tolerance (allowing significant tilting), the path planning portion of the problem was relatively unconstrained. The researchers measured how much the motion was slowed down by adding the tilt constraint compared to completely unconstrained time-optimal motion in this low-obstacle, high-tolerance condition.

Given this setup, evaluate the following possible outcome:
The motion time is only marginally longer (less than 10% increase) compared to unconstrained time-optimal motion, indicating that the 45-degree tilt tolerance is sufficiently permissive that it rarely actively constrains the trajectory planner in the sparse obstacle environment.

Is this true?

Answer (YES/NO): YES